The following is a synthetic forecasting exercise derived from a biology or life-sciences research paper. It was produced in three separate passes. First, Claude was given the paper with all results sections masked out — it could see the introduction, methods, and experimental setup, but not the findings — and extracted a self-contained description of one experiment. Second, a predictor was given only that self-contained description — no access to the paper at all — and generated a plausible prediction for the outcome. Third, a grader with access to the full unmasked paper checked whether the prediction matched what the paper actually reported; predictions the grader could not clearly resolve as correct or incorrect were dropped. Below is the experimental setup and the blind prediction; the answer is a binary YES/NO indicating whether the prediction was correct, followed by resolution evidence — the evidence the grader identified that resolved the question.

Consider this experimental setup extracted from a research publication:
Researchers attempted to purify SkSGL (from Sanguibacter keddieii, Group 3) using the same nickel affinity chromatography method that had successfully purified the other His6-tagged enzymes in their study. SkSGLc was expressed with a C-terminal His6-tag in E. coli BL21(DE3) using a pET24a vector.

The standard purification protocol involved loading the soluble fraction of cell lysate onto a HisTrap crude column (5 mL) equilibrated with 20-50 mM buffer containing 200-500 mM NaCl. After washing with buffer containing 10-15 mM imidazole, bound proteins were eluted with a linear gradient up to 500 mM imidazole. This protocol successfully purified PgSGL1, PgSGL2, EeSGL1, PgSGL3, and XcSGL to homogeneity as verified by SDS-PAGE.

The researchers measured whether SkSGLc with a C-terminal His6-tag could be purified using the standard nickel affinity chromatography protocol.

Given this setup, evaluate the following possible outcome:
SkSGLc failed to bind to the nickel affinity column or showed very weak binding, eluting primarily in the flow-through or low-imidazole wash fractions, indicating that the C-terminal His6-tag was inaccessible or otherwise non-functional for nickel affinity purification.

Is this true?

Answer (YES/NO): YES